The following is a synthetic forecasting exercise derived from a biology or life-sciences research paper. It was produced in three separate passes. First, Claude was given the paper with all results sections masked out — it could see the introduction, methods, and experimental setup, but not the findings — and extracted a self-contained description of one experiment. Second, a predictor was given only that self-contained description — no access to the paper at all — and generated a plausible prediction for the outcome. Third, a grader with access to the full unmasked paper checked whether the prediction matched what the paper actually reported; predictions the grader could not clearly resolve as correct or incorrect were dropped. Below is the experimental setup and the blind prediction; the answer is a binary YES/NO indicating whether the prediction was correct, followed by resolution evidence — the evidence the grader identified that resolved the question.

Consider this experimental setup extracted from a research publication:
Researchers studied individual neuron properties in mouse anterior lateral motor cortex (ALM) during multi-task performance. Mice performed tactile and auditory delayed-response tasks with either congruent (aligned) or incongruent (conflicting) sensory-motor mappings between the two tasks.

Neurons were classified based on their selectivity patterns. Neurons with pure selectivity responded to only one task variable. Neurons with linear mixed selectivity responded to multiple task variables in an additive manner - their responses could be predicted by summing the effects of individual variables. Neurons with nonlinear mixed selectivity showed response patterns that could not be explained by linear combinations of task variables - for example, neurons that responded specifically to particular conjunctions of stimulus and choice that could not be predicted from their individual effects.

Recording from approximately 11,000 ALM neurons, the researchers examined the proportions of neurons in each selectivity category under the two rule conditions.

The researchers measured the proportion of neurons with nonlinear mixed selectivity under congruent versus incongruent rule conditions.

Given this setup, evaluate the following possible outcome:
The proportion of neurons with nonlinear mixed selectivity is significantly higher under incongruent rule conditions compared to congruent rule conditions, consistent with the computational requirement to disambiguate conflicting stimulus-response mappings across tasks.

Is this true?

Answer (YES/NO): YES